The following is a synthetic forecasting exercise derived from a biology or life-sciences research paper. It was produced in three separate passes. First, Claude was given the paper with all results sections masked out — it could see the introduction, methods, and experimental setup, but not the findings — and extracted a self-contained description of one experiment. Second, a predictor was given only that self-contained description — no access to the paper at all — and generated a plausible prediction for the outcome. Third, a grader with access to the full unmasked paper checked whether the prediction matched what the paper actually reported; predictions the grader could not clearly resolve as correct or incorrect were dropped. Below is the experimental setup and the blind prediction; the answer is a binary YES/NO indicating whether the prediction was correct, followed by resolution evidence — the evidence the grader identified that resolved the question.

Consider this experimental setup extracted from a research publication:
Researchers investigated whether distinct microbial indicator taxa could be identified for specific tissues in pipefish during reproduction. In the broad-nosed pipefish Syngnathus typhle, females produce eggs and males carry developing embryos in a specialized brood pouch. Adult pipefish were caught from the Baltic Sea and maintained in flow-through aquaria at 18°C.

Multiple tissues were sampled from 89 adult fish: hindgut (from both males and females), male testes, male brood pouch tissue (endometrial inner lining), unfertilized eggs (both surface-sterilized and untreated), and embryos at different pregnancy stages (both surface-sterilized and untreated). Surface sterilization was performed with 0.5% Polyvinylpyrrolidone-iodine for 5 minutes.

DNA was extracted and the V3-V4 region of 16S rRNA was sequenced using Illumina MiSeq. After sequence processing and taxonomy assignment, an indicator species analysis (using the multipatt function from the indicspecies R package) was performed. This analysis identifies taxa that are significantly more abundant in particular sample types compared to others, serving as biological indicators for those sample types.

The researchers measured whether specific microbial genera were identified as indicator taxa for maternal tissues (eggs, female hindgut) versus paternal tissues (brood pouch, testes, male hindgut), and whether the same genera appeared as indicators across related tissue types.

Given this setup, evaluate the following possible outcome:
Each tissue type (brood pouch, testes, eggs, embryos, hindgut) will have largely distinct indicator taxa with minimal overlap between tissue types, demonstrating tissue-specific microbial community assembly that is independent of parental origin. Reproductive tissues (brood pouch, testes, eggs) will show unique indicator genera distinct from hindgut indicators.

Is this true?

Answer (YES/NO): NO